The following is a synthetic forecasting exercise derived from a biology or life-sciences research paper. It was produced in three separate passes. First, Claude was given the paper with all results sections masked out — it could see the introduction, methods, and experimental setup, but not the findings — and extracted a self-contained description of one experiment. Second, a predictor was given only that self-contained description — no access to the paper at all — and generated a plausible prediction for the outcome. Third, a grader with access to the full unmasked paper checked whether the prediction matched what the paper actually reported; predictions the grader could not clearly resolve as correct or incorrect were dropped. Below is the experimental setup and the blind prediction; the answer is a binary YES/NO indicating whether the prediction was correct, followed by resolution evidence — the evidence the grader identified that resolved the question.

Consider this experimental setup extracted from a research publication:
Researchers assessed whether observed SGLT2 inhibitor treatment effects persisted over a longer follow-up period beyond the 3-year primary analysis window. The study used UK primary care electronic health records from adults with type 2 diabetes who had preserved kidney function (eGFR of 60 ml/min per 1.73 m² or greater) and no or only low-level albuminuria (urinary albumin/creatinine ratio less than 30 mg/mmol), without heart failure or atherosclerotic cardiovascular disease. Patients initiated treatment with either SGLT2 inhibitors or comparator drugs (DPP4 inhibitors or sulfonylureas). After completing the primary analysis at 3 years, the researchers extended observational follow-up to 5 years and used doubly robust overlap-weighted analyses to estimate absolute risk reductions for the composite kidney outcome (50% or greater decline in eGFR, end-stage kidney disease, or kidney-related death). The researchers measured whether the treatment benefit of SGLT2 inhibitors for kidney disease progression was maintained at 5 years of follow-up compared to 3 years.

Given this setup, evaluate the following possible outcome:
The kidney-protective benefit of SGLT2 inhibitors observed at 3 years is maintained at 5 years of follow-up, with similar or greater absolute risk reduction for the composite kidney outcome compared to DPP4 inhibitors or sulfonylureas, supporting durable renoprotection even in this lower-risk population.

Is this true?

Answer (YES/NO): YES